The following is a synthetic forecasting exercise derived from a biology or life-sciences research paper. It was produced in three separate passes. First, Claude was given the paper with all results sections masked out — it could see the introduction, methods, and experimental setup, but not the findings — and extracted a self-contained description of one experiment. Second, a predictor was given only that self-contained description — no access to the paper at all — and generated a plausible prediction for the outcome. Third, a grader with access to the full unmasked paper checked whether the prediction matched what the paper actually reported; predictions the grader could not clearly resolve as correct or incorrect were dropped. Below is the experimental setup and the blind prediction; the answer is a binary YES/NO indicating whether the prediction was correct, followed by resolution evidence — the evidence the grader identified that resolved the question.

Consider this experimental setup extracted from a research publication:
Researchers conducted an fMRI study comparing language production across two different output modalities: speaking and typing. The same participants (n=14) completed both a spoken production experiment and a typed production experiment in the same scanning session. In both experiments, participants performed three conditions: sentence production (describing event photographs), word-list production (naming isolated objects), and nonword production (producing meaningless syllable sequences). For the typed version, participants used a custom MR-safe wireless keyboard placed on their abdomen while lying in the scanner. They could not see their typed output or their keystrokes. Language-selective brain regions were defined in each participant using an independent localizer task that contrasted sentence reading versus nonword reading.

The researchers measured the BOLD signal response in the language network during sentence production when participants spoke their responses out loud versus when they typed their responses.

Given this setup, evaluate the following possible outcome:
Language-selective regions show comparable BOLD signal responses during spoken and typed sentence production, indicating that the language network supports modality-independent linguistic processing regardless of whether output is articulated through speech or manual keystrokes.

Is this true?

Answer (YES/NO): NO